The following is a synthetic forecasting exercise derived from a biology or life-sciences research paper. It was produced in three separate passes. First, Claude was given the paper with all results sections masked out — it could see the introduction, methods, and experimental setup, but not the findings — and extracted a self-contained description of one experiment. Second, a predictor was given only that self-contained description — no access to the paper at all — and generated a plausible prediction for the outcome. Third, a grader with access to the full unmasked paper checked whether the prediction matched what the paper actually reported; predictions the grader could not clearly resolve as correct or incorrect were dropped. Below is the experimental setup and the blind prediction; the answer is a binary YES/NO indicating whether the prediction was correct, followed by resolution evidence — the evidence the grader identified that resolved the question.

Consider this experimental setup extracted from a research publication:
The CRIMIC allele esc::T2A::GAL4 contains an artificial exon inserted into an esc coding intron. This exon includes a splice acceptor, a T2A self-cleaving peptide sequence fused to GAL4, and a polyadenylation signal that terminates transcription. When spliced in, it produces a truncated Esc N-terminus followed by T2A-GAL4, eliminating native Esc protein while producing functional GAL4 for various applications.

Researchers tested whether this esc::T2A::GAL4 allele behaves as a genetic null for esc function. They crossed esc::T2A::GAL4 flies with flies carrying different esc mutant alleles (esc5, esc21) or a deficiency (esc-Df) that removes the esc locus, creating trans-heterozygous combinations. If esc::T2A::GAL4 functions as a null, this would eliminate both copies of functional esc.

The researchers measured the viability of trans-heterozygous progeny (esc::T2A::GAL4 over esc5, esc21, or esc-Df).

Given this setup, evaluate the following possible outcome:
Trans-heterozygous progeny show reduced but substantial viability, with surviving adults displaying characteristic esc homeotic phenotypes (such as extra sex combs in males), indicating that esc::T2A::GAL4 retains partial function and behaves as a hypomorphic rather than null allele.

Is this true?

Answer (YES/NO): NO